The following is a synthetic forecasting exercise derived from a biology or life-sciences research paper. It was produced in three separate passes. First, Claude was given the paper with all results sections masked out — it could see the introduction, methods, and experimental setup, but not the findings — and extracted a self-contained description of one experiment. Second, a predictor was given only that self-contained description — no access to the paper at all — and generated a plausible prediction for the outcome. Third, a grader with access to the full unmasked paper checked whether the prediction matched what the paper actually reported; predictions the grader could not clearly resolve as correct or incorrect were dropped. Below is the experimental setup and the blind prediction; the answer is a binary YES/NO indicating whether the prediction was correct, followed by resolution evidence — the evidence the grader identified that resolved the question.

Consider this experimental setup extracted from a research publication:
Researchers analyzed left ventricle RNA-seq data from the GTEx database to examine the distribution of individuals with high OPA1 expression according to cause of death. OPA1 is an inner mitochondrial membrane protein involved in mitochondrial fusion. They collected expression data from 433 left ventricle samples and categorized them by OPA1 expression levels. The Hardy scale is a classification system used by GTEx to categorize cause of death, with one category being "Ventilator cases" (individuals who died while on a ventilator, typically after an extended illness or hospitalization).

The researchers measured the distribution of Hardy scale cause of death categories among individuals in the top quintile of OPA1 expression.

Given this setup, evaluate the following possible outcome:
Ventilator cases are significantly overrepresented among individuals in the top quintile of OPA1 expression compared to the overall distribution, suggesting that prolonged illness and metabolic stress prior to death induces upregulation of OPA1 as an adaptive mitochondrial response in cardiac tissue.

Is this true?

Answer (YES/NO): NO